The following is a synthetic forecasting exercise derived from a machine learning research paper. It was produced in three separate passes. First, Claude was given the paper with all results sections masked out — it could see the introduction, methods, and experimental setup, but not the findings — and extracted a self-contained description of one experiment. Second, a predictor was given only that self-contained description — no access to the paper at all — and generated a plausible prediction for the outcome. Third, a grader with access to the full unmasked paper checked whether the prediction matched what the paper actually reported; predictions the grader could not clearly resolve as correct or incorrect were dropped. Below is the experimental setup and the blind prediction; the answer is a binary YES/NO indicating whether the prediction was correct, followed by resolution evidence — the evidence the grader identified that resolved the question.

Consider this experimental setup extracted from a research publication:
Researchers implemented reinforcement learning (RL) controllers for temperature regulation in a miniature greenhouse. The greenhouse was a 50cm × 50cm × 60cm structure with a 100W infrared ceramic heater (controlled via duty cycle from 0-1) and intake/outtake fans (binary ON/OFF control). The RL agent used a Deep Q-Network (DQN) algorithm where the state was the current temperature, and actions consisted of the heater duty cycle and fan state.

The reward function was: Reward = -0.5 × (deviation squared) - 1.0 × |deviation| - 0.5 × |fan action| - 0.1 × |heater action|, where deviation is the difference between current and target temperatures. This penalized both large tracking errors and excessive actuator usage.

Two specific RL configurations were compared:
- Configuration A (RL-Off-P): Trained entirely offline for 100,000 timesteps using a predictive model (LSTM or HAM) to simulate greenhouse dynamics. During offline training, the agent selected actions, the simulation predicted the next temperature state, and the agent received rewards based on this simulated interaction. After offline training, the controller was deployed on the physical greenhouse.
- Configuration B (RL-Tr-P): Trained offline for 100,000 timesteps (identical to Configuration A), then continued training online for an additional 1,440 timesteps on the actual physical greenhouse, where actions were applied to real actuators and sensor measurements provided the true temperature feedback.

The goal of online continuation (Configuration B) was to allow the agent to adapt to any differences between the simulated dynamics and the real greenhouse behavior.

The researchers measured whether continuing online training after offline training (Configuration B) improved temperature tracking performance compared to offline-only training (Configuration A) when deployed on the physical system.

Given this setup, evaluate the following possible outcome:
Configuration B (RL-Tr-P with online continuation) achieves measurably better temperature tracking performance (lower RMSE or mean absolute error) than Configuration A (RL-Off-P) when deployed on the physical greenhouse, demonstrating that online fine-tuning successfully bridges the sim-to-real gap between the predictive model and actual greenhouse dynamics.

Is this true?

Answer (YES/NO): NO